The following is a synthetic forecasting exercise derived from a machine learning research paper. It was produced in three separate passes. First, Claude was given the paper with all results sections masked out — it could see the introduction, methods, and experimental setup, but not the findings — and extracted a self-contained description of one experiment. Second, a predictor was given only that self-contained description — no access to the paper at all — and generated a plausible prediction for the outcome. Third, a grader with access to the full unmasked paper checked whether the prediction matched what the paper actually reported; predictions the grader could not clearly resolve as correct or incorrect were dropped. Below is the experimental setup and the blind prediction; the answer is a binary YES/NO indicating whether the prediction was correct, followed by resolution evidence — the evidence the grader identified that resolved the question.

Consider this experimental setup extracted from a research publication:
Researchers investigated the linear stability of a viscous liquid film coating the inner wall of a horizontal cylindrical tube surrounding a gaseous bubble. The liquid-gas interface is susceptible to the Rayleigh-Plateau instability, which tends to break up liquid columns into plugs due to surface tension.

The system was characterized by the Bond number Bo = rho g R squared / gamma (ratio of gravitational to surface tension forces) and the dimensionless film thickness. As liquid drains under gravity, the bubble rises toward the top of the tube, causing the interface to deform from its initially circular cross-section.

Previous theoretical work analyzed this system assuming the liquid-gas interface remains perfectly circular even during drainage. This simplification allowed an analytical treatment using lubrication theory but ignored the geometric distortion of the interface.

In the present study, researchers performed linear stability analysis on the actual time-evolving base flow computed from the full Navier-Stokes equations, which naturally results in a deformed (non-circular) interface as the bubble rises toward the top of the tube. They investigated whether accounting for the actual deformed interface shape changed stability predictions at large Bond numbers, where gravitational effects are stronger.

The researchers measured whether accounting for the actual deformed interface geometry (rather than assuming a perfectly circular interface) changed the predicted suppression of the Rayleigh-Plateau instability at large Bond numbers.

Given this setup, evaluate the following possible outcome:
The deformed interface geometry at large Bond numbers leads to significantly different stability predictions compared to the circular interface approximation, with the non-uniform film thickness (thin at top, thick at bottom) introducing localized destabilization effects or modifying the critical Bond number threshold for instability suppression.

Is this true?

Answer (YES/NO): YES